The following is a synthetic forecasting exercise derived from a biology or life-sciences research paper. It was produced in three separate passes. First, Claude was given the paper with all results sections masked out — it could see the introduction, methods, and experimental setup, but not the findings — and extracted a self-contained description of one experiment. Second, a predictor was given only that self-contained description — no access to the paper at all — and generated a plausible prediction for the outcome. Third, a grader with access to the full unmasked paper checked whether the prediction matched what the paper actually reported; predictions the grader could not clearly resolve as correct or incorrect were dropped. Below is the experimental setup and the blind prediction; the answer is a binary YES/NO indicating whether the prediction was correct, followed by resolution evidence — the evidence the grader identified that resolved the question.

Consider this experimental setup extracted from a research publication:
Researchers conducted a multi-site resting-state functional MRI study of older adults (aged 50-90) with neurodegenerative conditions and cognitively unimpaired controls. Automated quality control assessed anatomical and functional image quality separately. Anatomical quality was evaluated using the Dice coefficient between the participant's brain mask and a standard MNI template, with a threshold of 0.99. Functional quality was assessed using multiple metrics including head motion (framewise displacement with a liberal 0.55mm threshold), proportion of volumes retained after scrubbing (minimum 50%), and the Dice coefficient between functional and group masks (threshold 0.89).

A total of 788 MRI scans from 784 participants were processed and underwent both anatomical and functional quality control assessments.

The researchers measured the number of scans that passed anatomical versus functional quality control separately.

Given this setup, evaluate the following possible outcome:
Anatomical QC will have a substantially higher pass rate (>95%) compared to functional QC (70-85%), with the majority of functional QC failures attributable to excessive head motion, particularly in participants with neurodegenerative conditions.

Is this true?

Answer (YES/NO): NO